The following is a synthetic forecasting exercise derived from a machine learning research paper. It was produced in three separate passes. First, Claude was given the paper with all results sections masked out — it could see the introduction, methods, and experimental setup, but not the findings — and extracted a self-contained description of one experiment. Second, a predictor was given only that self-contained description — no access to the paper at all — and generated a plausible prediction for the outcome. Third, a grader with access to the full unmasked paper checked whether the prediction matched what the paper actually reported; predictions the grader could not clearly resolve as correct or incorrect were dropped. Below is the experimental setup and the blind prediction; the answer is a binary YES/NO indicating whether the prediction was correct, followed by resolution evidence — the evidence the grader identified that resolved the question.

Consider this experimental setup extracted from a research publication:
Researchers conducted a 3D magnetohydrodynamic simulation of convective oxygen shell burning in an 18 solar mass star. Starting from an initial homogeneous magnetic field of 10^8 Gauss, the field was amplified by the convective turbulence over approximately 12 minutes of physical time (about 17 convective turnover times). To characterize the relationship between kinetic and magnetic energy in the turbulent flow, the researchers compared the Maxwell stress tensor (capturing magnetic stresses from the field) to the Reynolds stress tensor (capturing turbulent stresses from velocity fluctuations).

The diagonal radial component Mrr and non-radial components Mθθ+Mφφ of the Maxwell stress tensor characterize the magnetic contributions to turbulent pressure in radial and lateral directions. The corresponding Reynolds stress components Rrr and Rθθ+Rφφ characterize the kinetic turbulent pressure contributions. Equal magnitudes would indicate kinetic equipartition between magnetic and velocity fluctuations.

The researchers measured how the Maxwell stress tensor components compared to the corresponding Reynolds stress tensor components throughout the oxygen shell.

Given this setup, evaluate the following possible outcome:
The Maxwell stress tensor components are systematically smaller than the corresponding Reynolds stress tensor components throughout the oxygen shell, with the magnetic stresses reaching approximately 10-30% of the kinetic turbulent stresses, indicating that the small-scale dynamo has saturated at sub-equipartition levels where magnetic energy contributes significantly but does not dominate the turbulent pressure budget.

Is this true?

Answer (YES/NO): NO